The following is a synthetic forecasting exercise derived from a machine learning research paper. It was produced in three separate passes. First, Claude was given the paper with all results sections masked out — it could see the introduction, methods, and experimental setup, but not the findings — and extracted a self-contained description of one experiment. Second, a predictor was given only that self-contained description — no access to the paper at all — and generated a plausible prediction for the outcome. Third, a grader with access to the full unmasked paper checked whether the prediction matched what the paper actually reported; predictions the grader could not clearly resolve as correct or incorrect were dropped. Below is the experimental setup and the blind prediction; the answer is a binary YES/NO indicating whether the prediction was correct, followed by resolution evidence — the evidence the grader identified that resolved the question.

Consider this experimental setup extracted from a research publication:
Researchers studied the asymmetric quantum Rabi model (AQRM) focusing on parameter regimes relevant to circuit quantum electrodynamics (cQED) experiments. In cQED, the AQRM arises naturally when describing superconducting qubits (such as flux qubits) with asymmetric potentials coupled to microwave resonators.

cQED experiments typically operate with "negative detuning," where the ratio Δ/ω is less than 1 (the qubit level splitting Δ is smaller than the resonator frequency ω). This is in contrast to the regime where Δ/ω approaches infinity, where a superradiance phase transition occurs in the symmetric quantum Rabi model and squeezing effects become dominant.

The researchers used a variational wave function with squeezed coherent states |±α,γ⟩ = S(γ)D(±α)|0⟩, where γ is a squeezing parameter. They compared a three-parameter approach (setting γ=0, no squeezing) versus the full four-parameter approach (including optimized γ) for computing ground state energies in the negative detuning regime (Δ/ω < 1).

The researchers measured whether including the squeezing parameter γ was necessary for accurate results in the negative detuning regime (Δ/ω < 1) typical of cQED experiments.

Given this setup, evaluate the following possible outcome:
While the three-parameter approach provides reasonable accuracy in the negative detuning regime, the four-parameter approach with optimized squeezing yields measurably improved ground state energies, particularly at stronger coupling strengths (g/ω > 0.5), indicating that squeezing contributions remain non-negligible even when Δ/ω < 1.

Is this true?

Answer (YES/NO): NO